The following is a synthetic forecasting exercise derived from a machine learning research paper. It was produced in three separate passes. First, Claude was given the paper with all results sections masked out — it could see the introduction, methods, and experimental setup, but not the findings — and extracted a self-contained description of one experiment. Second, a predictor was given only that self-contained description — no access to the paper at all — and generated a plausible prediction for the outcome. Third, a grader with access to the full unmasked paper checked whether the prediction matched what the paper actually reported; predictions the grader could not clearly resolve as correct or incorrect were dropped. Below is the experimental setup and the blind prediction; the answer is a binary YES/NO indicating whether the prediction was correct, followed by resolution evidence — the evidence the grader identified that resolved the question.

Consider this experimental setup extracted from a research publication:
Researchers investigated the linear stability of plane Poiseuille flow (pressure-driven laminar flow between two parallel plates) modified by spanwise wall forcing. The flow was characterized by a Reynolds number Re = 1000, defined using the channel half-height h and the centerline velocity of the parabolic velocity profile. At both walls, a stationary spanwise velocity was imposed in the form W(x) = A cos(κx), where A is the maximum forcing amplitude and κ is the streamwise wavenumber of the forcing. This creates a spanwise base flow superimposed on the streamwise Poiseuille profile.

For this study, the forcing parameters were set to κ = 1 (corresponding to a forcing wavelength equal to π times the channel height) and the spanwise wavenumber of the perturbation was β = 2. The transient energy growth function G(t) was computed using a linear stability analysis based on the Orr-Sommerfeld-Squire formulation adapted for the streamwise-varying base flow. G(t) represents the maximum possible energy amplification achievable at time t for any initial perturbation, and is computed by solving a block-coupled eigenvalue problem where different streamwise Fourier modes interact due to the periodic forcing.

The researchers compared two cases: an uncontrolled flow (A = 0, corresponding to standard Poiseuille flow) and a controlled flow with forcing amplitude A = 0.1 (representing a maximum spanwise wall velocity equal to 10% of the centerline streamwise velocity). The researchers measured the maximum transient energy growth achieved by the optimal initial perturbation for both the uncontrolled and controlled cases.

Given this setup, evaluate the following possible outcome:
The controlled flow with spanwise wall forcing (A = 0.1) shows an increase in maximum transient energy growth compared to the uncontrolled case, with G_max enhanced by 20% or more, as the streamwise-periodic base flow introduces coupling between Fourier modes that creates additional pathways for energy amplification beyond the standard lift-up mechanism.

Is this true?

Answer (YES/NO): NO